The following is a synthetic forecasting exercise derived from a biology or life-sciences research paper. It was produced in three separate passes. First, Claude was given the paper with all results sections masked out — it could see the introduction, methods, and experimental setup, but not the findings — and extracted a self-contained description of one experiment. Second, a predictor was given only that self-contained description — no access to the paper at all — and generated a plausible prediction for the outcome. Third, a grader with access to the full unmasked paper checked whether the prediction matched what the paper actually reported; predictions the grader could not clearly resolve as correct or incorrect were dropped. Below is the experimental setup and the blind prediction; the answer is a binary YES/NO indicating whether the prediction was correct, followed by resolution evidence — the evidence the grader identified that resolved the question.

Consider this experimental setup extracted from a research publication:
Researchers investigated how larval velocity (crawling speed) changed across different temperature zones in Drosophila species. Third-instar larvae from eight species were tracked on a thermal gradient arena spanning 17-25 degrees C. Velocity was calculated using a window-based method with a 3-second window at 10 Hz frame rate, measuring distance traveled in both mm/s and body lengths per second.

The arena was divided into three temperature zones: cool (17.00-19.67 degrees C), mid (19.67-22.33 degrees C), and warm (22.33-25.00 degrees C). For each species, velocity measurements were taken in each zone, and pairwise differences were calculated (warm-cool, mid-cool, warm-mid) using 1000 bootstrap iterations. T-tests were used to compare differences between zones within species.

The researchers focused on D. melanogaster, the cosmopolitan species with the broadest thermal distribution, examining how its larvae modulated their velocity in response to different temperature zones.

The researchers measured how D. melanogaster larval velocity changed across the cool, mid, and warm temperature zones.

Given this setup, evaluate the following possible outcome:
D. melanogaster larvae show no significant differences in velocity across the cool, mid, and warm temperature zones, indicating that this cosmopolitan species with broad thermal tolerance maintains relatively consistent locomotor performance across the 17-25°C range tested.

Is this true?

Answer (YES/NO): NO